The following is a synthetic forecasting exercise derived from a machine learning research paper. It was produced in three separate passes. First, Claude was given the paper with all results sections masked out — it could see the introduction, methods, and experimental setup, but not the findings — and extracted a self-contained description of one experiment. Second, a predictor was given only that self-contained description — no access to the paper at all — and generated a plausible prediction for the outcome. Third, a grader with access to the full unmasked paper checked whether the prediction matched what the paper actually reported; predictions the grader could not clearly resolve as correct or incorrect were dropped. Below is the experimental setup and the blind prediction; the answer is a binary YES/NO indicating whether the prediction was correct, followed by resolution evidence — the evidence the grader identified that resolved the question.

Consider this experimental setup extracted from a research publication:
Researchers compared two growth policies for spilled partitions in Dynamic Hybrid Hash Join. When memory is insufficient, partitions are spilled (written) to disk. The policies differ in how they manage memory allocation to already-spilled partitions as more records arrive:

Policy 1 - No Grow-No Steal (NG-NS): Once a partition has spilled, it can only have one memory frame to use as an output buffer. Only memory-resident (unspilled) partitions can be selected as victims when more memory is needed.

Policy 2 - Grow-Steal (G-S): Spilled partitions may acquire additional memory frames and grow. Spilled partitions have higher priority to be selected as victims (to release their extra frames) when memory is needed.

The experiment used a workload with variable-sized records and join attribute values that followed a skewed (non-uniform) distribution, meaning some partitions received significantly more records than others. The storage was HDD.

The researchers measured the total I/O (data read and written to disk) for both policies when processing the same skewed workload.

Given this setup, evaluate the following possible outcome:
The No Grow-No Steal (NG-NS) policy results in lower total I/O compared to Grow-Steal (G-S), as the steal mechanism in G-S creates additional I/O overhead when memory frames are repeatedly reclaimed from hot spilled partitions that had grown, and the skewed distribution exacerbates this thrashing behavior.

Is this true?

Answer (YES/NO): NO